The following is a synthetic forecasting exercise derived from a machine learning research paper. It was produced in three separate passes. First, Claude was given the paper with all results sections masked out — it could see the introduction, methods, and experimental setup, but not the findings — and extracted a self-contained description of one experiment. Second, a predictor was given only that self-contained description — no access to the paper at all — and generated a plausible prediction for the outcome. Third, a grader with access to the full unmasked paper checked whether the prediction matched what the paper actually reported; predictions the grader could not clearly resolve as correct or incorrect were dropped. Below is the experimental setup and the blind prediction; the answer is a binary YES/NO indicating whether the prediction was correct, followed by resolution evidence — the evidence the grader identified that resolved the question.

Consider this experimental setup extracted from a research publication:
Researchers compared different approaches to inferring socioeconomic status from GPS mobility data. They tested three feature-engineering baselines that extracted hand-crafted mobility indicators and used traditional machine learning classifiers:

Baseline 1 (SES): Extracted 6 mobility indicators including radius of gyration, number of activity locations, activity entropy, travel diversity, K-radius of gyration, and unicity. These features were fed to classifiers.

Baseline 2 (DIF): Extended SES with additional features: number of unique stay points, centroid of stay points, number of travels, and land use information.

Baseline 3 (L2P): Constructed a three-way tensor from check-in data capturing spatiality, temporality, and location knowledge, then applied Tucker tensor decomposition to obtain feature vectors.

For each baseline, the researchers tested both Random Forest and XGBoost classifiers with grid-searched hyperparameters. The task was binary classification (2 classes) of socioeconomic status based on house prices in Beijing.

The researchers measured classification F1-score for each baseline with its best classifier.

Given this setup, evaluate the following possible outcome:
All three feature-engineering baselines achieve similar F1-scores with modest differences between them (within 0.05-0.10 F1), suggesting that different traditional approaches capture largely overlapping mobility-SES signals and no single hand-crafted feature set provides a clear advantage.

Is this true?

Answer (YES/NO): NO